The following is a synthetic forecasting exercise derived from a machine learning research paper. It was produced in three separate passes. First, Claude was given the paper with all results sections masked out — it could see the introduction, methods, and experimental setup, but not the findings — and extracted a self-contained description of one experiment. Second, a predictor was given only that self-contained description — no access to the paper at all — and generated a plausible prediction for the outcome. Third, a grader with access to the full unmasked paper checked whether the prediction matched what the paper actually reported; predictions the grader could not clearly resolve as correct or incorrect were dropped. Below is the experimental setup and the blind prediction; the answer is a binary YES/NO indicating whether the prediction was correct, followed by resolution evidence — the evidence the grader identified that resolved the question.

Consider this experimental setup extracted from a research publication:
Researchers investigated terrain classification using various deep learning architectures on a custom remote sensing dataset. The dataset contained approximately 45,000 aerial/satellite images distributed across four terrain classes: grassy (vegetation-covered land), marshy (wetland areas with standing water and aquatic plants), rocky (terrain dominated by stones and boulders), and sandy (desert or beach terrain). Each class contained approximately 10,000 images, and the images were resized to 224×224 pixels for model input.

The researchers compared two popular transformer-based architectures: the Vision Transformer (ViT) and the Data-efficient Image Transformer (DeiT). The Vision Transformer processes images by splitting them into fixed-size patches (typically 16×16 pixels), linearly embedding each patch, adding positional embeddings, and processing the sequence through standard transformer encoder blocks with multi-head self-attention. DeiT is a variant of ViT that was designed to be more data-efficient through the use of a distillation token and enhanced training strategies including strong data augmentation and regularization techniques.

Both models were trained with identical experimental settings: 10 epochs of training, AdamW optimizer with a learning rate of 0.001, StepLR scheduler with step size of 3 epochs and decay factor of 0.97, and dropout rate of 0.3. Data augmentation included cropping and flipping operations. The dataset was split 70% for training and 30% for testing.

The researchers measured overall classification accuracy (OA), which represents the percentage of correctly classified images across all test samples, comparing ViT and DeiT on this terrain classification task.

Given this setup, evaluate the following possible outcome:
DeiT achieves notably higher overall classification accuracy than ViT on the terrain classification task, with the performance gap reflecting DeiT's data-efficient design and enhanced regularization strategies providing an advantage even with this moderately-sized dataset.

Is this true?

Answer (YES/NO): YES